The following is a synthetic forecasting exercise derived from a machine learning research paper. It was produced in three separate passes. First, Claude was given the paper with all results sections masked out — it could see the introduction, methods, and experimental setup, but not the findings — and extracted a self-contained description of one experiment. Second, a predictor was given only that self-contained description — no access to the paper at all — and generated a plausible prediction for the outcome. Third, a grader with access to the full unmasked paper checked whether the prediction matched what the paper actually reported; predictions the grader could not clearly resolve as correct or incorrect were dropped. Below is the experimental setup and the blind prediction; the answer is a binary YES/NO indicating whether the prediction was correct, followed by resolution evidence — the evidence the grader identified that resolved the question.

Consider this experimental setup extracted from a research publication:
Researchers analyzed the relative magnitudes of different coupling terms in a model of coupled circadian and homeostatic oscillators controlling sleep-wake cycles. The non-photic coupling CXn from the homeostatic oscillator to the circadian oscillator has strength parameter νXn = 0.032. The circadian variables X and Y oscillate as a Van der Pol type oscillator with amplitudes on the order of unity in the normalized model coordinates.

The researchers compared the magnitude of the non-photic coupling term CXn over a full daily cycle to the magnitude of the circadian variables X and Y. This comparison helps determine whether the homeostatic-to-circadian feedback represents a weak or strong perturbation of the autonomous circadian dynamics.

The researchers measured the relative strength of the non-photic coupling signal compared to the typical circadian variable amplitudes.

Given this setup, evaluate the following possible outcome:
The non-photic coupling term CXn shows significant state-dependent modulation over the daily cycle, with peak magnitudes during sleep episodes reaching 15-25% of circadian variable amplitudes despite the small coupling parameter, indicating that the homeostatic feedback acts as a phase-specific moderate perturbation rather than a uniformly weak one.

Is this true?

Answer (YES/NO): NO